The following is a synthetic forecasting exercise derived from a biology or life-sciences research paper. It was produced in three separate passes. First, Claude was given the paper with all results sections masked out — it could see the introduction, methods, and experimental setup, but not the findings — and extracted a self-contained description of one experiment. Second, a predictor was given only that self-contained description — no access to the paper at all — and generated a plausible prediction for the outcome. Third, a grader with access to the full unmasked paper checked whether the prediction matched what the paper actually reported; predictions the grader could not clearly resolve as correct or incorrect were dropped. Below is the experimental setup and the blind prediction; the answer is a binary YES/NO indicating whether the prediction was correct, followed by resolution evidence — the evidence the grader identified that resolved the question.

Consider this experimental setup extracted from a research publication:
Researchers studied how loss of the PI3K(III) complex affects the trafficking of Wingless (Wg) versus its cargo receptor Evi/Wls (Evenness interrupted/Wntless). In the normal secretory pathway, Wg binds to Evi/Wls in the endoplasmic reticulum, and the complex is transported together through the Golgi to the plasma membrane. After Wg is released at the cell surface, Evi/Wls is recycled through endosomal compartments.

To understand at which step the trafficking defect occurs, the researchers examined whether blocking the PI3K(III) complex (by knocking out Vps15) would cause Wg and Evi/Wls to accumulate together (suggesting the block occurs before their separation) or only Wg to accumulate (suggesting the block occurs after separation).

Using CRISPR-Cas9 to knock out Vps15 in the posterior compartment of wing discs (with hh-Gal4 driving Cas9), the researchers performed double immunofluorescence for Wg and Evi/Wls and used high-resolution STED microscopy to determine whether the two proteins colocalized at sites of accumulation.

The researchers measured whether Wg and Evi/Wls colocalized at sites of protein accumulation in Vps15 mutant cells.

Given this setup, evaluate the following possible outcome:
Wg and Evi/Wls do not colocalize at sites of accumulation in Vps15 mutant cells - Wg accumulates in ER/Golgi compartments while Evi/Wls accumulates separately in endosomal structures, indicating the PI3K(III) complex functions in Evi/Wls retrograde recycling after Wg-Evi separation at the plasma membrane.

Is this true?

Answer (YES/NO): NO